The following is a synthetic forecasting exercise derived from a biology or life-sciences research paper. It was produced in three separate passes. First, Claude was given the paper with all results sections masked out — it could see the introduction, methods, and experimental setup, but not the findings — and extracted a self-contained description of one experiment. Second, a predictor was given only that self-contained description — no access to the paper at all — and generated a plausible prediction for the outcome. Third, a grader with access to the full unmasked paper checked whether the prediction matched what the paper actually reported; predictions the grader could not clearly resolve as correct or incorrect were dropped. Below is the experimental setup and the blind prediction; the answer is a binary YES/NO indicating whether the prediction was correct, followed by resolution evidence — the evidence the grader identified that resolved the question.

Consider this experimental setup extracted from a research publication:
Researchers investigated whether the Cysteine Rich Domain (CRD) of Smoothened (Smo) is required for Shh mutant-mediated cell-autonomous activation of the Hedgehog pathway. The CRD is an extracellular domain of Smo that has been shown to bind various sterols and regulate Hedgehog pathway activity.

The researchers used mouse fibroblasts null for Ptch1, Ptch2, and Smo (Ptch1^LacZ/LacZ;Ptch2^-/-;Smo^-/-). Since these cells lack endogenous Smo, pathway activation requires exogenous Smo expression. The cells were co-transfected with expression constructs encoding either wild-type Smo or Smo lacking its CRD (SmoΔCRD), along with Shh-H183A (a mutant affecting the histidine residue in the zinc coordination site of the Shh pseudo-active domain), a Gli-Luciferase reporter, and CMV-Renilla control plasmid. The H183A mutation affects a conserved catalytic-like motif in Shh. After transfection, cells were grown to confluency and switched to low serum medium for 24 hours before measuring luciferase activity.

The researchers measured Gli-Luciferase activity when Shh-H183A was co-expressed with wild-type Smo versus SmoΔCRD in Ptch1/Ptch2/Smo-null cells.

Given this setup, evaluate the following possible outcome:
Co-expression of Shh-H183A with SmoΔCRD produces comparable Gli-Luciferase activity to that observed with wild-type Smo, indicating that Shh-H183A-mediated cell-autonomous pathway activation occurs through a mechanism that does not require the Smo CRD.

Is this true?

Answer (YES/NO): NO